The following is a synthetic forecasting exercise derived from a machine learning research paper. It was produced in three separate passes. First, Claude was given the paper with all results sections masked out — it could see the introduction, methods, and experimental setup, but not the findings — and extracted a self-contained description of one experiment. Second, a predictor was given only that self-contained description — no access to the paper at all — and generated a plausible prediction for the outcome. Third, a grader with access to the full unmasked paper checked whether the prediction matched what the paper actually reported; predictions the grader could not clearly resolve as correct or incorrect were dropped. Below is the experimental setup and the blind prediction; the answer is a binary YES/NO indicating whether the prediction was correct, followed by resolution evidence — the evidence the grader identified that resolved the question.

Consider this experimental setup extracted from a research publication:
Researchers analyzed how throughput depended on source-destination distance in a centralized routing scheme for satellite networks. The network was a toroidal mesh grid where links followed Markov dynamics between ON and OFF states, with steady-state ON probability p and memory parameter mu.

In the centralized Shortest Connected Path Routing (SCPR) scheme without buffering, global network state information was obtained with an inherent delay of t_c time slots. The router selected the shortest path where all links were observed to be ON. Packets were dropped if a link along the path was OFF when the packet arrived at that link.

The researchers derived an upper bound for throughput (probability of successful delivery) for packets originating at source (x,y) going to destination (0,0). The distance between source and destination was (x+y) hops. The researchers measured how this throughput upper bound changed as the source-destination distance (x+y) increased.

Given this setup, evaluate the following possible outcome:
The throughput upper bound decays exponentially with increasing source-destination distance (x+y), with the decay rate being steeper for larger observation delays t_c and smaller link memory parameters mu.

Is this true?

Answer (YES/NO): YES